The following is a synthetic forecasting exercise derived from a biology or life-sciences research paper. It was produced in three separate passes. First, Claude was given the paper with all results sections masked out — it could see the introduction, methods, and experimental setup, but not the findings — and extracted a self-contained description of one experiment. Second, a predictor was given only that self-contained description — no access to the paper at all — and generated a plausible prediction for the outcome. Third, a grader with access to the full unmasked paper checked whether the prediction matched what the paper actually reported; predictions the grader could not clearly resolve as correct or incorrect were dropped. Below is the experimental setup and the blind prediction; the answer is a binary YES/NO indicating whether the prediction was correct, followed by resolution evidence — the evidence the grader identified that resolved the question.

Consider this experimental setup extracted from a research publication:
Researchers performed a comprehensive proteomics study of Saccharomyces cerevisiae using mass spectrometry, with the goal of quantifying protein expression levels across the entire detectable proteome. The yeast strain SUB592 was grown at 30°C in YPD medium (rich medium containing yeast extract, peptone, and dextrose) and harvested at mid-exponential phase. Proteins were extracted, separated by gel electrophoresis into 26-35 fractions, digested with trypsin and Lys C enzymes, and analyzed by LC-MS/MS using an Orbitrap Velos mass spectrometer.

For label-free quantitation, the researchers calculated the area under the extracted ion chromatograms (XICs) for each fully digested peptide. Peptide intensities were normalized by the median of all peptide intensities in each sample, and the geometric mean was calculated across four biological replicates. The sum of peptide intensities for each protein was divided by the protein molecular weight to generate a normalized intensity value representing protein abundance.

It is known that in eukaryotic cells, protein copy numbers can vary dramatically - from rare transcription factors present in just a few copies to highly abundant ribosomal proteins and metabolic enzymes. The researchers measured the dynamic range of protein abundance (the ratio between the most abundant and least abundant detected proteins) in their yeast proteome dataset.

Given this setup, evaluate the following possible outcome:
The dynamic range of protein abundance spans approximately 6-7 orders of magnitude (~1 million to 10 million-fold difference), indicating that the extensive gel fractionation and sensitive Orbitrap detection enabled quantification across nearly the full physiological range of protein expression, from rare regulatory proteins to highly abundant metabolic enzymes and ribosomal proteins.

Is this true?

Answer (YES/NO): YES